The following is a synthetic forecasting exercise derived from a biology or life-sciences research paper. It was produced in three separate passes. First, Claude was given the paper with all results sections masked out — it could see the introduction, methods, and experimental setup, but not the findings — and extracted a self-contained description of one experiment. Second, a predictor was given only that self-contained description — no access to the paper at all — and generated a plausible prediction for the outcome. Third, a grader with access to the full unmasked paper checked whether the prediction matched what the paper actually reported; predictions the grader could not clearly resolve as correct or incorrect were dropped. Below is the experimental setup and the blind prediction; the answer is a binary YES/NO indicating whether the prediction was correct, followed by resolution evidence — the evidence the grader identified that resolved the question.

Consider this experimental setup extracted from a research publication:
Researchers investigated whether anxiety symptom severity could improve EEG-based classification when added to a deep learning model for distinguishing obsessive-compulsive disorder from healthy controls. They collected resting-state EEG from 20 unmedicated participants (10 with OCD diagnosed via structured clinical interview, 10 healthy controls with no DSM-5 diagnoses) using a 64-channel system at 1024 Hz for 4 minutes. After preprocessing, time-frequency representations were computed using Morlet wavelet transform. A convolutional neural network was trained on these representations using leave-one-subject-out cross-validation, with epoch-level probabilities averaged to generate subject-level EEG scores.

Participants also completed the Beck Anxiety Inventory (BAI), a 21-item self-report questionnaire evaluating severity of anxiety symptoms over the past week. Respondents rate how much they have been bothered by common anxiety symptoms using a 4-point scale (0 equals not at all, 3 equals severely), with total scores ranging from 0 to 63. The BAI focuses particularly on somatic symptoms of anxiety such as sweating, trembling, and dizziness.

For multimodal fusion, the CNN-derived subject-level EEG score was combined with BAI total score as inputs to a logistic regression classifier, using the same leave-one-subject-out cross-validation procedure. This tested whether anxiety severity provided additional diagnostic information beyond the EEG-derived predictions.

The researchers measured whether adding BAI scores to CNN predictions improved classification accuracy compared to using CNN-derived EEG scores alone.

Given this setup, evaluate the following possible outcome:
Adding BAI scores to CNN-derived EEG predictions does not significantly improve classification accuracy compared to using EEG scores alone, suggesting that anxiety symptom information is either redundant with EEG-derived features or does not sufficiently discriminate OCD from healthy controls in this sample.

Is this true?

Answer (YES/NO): YES